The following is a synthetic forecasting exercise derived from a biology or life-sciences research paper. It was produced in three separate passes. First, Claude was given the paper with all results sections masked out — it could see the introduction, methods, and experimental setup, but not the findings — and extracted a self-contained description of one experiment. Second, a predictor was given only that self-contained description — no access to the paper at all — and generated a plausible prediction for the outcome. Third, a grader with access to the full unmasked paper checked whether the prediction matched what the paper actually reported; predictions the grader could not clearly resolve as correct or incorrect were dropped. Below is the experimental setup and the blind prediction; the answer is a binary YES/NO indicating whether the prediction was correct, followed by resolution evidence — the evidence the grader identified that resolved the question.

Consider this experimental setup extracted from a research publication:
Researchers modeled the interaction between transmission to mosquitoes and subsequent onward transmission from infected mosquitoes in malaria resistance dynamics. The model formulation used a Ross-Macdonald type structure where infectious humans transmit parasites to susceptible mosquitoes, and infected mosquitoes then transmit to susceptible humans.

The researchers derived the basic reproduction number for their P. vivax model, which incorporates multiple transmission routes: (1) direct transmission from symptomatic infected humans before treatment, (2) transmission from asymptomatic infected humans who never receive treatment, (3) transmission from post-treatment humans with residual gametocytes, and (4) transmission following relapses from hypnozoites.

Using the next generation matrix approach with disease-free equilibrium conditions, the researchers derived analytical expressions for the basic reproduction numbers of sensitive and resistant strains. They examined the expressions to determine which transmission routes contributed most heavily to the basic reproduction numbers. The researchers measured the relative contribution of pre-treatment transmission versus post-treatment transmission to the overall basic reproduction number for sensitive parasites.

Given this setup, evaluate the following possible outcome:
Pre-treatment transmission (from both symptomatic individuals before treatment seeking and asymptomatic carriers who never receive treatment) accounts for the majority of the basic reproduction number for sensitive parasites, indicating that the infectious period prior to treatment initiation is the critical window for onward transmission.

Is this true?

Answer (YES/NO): YES